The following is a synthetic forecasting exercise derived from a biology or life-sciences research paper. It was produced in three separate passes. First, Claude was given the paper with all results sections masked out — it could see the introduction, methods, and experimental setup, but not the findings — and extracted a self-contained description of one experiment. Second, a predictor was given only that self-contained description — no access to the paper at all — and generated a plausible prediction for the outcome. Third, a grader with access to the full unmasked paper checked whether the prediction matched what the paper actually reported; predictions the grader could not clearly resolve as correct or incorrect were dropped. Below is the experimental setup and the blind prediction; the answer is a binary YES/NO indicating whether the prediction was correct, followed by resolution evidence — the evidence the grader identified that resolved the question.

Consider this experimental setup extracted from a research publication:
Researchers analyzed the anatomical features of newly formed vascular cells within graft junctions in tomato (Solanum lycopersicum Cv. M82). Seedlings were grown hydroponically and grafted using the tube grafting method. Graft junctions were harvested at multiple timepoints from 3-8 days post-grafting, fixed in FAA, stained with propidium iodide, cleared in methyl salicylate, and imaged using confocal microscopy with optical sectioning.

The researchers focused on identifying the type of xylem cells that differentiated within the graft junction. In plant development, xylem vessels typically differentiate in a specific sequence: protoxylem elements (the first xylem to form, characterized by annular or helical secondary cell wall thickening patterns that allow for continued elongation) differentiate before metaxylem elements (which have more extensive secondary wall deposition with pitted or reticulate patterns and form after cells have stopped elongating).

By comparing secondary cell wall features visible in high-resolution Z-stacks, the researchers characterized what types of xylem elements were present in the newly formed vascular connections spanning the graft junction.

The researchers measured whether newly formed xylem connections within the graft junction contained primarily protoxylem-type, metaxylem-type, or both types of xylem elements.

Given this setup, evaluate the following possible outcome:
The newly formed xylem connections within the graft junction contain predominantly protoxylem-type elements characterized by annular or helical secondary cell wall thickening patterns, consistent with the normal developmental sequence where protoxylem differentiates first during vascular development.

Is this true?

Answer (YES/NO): NO